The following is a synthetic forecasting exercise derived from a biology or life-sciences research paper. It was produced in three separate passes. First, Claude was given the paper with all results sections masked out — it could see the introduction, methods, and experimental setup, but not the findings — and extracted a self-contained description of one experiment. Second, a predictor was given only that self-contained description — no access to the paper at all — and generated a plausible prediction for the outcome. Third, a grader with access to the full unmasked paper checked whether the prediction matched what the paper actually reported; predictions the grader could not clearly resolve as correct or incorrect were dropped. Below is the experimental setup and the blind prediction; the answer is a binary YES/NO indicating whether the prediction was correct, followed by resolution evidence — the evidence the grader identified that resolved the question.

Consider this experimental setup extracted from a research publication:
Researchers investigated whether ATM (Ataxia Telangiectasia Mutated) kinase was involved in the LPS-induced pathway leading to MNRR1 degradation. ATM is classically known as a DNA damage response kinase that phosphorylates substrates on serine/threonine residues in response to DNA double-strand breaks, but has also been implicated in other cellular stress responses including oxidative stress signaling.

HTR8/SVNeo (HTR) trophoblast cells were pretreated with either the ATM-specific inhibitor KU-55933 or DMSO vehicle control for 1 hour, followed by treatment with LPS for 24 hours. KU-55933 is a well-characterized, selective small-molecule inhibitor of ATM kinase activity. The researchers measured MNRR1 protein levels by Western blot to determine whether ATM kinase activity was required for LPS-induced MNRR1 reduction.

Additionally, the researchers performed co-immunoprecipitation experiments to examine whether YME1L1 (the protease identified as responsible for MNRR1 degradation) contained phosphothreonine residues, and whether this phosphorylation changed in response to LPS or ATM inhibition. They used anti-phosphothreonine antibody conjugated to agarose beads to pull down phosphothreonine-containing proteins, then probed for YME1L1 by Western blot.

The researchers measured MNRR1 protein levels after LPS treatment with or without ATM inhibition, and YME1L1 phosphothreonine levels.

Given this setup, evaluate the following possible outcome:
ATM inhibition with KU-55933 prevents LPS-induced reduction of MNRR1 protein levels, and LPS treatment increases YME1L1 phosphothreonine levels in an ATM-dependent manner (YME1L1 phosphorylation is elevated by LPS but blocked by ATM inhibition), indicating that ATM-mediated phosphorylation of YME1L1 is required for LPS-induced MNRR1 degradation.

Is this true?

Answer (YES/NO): YES